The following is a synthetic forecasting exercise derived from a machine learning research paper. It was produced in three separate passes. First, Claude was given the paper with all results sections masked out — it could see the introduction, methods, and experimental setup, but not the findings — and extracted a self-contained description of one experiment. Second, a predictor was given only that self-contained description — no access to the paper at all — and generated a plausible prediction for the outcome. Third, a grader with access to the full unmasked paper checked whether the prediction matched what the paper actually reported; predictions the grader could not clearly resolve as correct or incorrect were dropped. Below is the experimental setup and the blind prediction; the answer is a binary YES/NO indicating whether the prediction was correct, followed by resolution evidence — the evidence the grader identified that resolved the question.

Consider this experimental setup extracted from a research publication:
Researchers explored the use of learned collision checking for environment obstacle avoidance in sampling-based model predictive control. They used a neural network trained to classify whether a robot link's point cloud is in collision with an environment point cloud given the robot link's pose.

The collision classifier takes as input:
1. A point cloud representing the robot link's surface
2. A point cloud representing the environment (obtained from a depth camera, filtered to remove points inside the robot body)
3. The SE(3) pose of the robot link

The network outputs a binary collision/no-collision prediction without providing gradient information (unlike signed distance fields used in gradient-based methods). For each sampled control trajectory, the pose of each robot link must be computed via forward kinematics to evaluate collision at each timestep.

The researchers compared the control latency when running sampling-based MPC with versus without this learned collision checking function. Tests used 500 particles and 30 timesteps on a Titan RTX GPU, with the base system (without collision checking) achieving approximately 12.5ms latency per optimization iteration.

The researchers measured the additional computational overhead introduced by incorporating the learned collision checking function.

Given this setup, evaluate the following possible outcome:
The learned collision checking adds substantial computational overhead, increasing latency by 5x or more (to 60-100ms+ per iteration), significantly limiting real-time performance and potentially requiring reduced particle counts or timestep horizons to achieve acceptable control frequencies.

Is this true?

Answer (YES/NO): NO